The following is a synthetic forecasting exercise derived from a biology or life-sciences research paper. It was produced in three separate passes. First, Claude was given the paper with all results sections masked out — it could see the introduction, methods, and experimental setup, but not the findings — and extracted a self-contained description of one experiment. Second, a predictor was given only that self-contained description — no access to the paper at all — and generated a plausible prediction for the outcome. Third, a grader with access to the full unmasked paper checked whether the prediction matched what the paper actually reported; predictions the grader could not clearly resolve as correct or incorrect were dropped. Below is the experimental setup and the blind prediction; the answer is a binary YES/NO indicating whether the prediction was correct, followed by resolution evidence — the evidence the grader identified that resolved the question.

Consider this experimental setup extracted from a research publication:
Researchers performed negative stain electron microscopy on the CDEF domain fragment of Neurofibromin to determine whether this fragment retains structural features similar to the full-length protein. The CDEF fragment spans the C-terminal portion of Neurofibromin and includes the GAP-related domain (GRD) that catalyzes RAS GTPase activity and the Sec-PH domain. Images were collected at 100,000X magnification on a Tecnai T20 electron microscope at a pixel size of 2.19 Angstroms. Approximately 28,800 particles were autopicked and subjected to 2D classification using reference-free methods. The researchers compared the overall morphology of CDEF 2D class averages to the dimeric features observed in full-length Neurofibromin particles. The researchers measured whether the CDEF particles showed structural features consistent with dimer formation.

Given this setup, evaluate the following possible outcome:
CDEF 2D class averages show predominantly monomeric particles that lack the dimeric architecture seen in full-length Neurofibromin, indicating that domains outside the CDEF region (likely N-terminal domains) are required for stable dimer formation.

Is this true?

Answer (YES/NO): NO